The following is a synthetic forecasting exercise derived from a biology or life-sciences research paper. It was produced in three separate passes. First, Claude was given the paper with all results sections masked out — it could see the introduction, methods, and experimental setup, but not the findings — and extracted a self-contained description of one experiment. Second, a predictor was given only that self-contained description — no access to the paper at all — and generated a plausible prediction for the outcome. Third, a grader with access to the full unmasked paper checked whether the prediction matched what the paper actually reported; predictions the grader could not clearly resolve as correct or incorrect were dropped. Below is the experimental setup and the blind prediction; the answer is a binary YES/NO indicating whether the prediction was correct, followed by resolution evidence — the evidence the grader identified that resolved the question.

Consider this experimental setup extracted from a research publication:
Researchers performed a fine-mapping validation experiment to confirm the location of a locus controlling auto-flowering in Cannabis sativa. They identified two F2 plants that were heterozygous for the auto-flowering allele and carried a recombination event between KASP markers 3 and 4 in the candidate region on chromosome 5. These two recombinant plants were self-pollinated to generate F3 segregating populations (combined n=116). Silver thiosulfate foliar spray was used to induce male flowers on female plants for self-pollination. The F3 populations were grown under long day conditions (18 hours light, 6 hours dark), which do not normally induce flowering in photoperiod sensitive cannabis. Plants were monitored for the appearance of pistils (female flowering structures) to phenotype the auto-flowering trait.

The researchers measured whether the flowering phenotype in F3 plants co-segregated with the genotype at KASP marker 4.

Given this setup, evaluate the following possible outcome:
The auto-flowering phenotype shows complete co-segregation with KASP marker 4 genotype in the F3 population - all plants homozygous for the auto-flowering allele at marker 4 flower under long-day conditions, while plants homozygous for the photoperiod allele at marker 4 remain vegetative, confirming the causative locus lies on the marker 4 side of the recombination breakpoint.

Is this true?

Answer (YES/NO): NO